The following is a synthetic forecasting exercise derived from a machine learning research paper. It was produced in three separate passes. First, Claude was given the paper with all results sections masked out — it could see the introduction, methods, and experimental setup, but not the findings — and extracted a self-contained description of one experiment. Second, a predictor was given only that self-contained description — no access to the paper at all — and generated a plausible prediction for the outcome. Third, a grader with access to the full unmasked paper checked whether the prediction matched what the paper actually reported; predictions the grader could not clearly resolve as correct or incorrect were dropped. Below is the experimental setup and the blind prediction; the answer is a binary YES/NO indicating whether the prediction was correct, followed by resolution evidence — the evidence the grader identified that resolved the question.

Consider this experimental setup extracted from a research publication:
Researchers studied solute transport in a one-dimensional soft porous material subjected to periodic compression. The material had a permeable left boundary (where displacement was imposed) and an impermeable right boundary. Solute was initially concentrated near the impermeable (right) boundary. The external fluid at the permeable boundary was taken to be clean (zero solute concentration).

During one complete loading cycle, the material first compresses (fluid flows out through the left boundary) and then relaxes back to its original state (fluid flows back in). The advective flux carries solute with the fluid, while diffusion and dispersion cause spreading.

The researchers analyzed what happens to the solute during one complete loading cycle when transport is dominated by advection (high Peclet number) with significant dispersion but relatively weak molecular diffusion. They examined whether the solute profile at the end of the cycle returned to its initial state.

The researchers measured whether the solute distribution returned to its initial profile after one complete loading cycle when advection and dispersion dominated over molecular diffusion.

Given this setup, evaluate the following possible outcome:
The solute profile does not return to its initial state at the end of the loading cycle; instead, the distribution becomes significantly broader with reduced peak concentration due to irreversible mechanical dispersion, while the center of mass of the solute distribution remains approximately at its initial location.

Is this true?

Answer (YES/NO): NO